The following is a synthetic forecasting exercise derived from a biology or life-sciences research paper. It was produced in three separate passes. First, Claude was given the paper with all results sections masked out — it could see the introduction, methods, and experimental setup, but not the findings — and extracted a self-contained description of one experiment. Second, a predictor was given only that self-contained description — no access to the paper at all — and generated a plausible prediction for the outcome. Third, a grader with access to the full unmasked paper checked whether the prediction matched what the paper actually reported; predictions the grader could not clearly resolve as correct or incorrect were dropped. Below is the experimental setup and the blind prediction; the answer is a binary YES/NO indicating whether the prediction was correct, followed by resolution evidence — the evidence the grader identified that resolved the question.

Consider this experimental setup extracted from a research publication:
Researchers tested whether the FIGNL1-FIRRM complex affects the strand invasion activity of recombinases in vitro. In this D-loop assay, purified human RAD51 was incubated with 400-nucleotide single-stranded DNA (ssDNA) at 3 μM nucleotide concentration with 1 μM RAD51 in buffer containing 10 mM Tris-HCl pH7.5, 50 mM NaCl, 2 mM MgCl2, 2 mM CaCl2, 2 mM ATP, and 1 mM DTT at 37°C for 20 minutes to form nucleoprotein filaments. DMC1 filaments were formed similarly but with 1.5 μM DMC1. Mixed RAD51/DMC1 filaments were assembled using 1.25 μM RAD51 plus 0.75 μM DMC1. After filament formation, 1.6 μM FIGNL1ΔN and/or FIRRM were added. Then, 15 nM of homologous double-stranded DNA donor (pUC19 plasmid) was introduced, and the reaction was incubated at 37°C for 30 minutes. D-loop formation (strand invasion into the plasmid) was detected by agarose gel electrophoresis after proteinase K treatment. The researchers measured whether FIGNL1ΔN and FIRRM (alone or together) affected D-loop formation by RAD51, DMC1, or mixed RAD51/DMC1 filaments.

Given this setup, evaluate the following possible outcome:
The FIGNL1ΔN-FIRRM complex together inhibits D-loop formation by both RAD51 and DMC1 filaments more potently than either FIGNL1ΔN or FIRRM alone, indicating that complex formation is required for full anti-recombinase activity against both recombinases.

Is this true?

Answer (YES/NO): NO